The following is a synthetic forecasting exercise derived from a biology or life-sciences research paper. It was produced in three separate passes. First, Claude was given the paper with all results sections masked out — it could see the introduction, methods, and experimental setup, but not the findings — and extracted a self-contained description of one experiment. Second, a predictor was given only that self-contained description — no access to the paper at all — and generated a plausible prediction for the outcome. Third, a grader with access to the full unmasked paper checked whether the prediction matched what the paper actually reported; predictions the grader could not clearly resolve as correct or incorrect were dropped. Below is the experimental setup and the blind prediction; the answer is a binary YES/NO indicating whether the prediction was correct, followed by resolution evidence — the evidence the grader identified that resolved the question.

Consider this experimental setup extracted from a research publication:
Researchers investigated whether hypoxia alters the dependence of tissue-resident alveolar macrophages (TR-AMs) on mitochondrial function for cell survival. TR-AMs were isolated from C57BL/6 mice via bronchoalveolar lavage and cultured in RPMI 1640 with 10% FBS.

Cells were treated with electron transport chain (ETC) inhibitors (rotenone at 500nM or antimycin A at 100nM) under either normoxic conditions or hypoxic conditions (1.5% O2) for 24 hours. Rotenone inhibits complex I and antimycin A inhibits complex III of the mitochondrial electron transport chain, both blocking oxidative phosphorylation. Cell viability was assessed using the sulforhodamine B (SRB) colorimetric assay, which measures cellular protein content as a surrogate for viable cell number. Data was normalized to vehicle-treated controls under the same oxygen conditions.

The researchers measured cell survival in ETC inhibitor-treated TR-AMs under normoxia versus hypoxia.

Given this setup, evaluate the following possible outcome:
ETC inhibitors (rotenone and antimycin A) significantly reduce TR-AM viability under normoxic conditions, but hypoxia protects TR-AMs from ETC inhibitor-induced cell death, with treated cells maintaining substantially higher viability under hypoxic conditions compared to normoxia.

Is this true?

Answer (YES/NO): YES